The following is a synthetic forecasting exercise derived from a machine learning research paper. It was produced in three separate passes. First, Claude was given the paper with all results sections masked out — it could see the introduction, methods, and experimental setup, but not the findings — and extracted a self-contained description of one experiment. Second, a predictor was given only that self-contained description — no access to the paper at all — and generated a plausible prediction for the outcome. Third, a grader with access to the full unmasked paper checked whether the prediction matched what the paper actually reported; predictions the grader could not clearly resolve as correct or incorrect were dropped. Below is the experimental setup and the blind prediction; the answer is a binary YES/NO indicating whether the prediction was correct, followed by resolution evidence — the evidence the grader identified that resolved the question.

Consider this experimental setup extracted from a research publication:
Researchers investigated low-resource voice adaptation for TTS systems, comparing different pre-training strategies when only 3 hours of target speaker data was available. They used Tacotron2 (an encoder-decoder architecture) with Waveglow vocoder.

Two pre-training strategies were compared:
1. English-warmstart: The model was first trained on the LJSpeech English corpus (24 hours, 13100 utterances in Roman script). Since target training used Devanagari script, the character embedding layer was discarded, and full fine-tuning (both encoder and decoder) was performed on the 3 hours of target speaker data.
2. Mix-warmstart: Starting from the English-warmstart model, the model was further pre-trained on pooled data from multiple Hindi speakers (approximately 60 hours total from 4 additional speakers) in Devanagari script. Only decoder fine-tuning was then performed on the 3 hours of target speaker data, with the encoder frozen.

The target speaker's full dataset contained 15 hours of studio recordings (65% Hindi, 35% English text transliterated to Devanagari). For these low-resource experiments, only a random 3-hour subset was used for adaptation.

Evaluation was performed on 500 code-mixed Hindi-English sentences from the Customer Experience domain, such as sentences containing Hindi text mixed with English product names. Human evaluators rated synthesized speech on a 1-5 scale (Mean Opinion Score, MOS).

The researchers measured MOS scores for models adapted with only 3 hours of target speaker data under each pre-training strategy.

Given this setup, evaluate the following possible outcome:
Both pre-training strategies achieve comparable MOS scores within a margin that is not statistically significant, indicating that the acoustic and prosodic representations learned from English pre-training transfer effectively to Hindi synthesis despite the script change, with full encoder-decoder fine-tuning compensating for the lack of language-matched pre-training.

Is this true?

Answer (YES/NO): NO